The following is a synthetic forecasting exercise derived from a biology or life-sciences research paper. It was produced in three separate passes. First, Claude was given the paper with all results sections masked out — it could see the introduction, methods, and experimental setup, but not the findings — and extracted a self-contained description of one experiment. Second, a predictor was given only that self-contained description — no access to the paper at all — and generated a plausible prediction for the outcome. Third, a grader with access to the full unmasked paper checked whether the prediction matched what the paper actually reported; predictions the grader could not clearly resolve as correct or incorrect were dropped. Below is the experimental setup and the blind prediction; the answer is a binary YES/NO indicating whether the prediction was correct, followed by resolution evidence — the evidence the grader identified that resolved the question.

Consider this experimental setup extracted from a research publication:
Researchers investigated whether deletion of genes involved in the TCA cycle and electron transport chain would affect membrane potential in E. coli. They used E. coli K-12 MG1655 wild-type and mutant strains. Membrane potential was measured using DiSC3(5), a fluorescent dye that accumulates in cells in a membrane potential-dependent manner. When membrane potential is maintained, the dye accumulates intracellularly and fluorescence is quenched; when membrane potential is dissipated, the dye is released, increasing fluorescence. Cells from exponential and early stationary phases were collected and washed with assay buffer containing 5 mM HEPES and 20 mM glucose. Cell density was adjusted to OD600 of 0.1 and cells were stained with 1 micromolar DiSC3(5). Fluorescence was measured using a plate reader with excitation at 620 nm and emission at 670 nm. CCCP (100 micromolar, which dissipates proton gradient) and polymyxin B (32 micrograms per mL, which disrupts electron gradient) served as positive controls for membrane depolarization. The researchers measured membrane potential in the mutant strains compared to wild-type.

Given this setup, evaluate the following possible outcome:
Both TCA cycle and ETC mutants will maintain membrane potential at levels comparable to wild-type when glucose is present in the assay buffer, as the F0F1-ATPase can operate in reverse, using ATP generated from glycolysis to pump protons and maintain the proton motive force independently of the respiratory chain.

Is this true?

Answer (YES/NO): NO